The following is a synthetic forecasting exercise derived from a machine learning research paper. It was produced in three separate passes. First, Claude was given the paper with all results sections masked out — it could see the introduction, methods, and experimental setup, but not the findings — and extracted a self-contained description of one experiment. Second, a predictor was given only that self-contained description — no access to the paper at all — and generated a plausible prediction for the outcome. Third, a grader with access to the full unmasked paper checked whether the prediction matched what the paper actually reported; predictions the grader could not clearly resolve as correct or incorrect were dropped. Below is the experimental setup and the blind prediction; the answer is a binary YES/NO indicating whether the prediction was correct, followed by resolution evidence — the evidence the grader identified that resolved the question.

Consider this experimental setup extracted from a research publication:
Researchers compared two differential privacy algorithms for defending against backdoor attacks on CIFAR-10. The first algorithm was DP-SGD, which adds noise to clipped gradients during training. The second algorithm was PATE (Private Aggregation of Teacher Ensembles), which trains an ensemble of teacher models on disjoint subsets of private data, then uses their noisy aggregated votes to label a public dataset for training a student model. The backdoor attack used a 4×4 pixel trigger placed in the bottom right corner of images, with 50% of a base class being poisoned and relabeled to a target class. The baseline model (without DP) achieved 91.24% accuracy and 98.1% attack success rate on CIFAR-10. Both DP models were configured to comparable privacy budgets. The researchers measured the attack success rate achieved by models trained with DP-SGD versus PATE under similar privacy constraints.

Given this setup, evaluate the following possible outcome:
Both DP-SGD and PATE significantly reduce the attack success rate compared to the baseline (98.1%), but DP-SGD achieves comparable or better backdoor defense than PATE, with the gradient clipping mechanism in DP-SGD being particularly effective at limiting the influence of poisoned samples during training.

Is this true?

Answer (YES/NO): NO